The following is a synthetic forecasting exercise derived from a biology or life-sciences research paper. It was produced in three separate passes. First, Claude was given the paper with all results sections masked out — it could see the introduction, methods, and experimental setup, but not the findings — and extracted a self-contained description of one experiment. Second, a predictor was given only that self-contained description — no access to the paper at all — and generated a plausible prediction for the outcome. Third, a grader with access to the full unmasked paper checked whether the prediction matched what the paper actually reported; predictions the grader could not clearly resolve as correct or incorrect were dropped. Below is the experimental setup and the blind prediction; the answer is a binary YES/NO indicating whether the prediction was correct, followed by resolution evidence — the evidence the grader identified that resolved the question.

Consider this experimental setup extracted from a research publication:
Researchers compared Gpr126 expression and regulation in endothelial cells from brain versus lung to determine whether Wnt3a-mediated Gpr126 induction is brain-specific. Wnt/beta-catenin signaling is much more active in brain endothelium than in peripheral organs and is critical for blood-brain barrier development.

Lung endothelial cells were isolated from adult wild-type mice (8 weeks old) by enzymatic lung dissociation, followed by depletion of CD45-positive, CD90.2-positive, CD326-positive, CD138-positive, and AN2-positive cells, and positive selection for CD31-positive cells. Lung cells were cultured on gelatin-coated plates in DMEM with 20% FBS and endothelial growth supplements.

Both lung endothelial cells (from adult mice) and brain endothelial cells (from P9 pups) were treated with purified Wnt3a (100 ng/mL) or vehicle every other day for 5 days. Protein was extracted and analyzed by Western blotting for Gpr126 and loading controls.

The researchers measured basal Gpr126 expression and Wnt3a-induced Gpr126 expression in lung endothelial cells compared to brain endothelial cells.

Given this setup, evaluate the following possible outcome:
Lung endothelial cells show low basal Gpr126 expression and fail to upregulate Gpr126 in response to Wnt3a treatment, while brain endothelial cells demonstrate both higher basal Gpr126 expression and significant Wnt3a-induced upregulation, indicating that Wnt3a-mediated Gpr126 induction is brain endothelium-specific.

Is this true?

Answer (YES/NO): NO